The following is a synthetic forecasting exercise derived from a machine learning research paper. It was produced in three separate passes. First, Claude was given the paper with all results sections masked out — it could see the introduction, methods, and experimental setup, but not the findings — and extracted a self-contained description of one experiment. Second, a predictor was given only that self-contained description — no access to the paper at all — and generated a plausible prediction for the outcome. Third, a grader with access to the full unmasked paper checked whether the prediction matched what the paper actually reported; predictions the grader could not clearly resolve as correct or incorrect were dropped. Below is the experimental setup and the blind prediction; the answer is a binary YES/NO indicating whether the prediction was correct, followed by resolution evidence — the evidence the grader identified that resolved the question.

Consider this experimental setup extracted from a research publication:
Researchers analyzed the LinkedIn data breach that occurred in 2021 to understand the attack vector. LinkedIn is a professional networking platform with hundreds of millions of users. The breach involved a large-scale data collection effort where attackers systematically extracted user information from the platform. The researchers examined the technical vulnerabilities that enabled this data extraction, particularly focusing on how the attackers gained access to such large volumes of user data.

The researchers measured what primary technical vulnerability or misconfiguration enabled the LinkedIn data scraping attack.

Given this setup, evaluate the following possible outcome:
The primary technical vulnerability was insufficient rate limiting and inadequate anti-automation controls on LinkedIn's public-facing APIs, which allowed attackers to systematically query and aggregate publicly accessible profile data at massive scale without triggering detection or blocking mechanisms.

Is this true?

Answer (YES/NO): NO